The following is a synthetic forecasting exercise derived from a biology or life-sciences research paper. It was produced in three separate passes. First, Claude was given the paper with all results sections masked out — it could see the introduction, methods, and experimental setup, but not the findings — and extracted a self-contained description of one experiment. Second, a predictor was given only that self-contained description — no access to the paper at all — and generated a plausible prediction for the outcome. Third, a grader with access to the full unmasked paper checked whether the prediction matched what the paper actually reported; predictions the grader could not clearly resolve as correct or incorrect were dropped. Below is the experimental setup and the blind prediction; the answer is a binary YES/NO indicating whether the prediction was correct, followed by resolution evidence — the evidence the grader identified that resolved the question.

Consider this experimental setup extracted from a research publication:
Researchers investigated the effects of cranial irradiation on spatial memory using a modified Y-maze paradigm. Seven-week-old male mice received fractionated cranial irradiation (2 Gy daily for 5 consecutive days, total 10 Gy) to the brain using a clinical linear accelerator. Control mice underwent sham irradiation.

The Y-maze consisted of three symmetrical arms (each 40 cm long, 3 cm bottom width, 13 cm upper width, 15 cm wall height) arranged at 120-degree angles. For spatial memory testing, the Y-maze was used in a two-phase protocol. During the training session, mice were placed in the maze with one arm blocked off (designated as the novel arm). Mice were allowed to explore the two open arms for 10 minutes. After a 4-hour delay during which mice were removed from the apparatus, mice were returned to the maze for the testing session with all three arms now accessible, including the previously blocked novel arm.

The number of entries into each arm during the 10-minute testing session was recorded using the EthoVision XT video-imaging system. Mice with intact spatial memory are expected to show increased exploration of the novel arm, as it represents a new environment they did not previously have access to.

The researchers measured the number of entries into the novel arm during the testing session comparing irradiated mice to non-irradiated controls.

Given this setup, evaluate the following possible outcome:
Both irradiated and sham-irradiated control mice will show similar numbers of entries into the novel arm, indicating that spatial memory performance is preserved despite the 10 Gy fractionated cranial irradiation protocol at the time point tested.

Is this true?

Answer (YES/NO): NO